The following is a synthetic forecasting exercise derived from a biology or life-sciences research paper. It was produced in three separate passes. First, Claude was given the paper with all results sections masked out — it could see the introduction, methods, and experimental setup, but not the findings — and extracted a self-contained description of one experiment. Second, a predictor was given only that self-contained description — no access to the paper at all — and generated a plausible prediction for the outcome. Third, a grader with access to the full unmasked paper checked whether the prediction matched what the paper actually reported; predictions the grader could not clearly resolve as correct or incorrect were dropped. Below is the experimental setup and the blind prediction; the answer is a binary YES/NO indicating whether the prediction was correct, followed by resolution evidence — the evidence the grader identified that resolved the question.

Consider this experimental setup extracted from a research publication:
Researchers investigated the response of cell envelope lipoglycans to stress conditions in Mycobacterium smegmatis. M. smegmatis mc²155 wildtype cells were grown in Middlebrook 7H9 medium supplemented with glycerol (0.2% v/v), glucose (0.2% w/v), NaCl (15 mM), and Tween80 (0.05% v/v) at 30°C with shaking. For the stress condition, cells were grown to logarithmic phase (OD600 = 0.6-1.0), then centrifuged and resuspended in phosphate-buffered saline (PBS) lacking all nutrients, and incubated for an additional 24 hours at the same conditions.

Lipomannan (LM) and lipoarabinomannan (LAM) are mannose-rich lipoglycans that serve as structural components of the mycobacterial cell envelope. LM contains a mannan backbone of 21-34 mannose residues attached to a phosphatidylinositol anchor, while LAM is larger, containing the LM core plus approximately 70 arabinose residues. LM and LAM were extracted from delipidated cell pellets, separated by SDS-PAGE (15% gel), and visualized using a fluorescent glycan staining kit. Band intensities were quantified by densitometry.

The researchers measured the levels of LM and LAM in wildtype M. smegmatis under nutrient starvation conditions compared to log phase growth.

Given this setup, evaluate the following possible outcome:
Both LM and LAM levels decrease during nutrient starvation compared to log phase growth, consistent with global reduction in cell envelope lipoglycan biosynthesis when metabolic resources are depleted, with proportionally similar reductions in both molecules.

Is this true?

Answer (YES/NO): NO